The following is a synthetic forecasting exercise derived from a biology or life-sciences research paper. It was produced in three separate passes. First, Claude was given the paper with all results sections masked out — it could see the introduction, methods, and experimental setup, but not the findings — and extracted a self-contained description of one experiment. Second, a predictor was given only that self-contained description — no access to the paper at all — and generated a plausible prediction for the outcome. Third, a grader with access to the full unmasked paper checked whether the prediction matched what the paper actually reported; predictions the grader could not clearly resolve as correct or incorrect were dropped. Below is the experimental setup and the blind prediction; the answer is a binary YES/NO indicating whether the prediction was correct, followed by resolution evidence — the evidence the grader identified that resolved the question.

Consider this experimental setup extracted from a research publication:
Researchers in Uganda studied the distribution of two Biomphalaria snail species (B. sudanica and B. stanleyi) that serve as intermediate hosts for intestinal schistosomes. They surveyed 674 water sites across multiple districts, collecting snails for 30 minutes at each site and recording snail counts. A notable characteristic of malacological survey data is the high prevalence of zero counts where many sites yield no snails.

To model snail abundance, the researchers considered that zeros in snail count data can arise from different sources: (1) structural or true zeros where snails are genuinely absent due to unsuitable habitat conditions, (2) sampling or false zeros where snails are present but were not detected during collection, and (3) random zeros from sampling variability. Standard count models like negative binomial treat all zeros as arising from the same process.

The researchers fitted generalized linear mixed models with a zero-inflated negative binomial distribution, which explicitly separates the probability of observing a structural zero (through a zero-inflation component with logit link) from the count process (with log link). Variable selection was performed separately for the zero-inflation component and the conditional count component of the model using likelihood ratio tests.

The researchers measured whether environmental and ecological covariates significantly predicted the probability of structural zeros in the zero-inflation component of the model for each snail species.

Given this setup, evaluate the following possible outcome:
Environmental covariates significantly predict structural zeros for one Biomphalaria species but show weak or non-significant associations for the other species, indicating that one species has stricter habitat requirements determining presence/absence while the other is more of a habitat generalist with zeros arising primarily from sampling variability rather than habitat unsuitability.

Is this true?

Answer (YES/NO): NO